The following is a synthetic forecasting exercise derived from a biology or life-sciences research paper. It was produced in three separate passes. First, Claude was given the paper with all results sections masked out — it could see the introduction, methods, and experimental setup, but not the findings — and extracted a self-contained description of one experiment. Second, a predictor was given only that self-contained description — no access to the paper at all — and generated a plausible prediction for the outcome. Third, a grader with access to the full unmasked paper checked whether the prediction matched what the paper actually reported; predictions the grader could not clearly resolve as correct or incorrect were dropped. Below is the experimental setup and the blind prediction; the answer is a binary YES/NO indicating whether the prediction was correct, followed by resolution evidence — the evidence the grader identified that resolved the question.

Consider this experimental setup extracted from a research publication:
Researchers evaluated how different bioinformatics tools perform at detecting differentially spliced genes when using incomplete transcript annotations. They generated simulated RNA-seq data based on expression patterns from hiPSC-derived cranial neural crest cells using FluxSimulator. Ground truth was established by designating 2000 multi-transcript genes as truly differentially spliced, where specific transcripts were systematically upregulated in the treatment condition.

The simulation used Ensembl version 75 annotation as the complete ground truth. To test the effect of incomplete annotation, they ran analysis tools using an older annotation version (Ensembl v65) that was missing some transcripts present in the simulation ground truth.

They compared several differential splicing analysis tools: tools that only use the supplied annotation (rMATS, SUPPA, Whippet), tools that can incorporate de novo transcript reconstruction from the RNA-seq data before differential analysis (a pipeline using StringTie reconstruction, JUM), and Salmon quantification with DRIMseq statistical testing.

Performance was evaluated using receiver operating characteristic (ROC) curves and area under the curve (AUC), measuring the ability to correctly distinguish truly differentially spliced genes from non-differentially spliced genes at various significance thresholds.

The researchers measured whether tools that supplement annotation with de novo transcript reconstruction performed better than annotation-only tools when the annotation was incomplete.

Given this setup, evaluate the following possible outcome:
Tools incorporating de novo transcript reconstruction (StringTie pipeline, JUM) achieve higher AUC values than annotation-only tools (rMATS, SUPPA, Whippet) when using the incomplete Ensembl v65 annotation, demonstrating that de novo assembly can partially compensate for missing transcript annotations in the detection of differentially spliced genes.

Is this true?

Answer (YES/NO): NO